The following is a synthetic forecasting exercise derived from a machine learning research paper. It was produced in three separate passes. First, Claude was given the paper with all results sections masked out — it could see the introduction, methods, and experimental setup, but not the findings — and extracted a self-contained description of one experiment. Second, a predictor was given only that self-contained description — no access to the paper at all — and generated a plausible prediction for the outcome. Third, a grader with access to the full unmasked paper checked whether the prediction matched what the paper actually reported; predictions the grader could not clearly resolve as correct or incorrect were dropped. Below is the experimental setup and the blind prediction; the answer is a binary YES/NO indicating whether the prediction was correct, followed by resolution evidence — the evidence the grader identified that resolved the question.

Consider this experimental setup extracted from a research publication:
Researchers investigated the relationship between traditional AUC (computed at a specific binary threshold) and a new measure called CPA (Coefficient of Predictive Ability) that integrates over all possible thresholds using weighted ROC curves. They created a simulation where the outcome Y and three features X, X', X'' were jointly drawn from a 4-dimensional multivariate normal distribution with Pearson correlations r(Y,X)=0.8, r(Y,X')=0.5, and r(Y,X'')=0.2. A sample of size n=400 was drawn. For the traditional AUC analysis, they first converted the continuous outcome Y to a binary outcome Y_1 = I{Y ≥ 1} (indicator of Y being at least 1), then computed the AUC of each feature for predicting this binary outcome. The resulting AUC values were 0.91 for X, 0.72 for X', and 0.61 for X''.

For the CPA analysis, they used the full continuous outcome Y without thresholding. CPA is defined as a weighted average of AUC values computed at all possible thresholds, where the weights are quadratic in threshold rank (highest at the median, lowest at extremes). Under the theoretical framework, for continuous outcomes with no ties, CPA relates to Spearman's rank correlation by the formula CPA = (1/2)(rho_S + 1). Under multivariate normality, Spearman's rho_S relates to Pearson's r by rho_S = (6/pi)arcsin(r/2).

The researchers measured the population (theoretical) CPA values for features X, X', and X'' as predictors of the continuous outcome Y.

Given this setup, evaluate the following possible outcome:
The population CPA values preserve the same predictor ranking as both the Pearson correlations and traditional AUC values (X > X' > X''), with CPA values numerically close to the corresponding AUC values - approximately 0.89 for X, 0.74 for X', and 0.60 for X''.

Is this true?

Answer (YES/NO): YES